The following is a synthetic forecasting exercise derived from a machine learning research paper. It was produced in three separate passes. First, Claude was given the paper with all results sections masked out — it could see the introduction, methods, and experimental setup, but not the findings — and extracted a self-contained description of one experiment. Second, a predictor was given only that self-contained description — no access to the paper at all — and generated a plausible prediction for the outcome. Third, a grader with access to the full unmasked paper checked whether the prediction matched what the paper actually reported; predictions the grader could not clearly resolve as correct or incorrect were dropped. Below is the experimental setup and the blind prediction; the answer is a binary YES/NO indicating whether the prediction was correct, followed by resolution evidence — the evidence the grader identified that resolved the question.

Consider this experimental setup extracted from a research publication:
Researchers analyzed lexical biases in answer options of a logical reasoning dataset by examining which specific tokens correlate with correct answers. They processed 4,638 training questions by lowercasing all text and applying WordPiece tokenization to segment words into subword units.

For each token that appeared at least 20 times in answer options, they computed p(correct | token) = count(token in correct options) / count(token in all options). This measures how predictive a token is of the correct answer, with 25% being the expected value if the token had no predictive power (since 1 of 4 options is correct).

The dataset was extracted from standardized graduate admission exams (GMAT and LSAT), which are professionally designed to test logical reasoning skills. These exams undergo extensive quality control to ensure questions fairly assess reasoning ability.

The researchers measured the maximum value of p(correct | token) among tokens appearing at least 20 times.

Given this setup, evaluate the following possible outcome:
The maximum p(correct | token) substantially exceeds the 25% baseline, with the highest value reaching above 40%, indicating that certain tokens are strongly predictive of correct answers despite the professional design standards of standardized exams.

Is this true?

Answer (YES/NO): YES